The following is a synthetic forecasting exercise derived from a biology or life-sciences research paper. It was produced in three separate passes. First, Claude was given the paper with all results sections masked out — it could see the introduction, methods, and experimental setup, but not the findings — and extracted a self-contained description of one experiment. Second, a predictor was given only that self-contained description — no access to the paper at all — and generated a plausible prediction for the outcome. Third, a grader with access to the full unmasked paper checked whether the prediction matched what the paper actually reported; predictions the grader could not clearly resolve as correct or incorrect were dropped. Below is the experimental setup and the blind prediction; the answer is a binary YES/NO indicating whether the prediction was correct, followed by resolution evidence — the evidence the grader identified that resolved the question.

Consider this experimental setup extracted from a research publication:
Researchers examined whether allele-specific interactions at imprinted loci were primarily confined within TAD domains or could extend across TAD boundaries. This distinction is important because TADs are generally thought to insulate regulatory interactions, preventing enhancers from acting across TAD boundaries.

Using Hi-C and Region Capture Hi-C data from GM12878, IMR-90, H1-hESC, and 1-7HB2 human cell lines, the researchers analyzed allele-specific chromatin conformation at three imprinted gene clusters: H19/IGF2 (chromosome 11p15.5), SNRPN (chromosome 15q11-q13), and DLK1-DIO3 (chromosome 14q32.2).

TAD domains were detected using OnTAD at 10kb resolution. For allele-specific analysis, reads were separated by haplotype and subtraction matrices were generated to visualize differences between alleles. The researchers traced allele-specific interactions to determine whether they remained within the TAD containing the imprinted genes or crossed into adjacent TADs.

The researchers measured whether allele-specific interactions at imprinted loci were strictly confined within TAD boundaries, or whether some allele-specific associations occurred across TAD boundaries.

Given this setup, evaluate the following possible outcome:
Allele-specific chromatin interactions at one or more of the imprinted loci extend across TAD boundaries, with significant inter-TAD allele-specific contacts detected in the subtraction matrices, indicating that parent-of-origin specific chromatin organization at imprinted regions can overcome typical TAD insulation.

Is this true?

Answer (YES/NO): YES